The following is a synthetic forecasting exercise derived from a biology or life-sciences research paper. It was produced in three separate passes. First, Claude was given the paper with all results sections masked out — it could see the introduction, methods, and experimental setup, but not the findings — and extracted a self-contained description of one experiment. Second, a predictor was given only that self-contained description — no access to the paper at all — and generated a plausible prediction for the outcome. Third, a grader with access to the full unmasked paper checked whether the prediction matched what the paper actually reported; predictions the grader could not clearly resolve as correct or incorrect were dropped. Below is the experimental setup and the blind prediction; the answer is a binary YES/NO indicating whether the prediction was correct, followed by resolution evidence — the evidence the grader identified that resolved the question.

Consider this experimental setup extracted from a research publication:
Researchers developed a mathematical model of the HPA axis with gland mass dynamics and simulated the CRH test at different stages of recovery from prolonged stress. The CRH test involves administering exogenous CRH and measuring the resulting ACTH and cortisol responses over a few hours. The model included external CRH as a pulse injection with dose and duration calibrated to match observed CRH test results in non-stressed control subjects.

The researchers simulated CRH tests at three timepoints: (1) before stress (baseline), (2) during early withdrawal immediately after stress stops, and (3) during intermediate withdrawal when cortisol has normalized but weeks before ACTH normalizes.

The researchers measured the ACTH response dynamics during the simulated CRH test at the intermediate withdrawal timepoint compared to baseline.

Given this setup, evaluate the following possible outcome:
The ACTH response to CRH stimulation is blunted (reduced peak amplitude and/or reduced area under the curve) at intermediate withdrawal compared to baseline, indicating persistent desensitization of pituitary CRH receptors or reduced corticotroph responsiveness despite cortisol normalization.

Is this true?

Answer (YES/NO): YES